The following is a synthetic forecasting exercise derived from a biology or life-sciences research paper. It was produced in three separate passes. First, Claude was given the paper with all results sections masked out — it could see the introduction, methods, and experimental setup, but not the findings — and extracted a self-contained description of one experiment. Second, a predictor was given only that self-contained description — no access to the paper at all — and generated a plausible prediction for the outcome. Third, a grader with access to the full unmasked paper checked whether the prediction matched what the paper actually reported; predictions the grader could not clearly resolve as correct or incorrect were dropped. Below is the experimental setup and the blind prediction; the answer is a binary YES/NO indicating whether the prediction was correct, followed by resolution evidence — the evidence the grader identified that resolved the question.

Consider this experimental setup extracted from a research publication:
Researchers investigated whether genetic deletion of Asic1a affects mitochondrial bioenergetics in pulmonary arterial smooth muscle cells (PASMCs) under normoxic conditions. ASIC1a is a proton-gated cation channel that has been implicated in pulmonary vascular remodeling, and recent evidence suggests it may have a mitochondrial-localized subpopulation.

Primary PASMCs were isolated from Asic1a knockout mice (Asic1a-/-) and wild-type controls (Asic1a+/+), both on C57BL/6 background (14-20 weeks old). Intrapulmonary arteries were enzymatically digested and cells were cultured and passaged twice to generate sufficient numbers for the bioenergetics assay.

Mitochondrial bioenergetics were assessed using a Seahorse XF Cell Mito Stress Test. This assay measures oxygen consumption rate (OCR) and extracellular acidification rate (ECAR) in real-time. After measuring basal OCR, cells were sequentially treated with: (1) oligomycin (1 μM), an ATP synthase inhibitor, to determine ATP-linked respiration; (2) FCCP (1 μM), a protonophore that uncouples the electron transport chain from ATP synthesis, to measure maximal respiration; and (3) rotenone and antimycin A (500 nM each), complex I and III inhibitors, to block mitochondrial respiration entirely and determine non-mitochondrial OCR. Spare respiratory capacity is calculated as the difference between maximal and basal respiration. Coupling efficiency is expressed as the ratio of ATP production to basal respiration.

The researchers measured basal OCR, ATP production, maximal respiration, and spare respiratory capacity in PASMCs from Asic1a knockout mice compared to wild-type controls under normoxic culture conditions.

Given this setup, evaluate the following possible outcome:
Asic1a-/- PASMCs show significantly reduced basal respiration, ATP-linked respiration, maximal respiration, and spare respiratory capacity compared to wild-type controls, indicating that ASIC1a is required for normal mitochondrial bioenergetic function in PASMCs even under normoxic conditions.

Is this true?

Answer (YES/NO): NO